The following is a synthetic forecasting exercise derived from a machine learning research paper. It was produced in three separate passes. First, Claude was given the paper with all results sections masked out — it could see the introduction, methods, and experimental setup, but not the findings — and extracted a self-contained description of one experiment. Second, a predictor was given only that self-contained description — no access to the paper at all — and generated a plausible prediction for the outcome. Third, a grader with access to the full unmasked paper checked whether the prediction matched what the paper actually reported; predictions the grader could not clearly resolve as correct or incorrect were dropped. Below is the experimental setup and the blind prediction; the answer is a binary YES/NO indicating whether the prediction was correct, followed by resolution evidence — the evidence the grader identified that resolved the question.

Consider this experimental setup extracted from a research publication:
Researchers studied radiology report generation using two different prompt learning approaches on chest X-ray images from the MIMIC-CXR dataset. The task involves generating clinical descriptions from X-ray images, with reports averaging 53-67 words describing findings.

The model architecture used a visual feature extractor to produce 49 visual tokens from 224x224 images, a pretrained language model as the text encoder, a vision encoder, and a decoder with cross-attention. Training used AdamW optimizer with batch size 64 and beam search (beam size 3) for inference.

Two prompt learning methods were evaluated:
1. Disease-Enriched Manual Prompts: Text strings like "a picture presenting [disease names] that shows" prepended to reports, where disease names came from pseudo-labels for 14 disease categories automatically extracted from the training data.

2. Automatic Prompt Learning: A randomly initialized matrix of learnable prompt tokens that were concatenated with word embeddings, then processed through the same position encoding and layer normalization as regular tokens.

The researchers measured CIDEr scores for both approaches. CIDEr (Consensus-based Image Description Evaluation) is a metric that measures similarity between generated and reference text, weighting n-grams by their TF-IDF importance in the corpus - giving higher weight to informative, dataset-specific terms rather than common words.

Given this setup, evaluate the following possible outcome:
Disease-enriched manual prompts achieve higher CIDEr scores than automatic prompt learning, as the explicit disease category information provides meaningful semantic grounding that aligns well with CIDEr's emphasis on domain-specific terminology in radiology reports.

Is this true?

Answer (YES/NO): YES